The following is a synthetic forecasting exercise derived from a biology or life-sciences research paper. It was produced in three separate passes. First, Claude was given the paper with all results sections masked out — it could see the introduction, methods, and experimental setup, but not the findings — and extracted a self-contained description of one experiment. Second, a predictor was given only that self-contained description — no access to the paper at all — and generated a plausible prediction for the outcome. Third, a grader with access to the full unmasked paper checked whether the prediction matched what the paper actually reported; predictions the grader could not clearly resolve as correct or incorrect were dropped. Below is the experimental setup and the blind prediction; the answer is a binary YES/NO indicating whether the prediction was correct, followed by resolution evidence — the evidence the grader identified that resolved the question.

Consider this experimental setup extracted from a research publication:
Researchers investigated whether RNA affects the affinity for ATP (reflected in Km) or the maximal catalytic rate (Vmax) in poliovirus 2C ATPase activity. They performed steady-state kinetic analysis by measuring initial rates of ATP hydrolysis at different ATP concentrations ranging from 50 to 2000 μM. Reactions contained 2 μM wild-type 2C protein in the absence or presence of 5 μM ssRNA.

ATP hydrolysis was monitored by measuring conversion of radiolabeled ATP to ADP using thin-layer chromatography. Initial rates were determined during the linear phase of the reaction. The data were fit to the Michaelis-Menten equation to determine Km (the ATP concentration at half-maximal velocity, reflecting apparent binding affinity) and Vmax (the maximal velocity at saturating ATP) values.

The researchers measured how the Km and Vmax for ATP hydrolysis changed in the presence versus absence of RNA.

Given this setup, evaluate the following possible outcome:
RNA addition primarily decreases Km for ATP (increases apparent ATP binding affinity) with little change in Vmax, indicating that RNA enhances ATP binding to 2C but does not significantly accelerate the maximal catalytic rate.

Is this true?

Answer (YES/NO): NO